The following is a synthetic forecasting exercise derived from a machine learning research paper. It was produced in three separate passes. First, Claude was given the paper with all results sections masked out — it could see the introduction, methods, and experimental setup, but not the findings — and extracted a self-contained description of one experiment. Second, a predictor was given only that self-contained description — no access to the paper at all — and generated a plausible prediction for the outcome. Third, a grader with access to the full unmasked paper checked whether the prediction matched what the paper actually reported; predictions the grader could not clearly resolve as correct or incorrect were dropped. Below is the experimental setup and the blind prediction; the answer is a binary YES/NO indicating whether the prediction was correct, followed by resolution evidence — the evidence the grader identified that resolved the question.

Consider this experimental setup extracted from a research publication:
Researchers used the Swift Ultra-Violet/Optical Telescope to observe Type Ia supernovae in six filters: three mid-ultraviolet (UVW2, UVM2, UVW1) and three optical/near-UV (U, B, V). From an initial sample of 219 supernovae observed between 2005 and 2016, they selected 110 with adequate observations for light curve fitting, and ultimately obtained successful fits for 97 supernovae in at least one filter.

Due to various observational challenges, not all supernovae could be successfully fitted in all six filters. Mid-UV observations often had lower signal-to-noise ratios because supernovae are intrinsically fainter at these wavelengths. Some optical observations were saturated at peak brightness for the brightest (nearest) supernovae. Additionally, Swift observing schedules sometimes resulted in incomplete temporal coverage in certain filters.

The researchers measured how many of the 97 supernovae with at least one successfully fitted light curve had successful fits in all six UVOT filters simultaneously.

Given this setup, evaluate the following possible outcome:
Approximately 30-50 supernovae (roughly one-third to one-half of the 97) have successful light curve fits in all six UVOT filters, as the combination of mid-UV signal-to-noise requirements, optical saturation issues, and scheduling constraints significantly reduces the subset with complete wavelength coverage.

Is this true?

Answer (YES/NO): NO